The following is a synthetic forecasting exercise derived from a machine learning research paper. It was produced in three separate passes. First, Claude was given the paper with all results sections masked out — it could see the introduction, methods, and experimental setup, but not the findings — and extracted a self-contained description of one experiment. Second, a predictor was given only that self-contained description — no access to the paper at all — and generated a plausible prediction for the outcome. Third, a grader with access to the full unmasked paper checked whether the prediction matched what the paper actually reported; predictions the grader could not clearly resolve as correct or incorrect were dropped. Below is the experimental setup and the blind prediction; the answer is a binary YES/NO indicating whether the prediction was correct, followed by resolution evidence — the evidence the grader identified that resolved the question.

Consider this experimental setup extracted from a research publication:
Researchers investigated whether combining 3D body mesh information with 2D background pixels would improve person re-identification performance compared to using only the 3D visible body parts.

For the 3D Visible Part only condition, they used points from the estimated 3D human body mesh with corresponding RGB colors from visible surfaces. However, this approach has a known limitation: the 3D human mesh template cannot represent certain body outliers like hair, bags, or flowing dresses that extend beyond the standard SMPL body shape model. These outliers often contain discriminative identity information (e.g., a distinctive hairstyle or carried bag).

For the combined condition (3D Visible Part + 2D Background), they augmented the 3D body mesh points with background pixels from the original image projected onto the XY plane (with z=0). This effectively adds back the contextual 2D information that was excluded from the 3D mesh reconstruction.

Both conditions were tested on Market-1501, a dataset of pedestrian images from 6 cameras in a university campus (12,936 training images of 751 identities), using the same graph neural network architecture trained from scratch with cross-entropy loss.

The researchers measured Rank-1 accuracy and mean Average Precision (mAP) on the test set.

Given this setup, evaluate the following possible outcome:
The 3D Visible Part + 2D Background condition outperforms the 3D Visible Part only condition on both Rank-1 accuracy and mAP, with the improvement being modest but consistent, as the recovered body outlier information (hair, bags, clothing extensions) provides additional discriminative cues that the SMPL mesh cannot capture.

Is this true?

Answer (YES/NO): NO